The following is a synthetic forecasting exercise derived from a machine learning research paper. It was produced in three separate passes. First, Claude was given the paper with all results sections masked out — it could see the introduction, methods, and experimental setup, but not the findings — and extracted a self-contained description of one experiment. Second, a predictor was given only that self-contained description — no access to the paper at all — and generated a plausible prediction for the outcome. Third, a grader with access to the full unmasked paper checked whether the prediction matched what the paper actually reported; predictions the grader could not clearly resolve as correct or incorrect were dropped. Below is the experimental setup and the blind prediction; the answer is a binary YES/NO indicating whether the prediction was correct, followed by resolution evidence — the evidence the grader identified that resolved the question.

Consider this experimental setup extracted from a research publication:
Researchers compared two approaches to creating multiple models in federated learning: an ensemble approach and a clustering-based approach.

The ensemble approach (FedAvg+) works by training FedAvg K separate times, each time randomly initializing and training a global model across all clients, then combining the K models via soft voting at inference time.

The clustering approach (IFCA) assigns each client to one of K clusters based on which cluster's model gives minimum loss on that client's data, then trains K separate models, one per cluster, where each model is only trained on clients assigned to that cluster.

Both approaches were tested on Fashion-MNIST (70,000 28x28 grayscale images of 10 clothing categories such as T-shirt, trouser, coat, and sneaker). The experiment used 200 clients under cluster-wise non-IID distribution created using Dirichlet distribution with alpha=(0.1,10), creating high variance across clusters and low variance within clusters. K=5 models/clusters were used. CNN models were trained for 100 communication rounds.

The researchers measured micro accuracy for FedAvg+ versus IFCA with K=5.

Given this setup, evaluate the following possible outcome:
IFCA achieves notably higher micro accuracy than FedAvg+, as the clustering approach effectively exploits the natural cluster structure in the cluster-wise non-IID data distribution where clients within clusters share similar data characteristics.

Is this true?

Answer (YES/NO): NO